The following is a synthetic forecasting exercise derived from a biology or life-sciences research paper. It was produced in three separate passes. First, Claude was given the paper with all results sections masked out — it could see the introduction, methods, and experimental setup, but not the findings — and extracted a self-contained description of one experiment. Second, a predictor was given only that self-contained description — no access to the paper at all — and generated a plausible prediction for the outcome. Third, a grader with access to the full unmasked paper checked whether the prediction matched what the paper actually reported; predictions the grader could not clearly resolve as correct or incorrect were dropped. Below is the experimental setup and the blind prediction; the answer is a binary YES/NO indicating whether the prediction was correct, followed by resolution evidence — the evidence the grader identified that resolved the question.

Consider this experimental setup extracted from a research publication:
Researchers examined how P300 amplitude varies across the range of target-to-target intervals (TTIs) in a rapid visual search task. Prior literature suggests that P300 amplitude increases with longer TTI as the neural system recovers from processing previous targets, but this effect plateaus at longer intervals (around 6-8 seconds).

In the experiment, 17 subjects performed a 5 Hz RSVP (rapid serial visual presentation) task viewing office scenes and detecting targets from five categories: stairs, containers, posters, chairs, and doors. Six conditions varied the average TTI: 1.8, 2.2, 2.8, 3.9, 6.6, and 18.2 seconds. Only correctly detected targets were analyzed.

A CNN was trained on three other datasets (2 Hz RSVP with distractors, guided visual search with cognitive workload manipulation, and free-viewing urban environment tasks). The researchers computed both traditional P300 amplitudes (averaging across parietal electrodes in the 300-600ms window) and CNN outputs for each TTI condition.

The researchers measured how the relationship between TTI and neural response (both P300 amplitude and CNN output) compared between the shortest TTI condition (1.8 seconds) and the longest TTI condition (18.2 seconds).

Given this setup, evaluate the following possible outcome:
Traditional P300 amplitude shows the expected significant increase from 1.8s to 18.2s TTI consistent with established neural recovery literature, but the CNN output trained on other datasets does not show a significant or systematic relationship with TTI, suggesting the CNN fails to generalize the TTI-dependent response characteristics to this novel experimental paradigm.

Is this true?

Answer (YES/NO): NO